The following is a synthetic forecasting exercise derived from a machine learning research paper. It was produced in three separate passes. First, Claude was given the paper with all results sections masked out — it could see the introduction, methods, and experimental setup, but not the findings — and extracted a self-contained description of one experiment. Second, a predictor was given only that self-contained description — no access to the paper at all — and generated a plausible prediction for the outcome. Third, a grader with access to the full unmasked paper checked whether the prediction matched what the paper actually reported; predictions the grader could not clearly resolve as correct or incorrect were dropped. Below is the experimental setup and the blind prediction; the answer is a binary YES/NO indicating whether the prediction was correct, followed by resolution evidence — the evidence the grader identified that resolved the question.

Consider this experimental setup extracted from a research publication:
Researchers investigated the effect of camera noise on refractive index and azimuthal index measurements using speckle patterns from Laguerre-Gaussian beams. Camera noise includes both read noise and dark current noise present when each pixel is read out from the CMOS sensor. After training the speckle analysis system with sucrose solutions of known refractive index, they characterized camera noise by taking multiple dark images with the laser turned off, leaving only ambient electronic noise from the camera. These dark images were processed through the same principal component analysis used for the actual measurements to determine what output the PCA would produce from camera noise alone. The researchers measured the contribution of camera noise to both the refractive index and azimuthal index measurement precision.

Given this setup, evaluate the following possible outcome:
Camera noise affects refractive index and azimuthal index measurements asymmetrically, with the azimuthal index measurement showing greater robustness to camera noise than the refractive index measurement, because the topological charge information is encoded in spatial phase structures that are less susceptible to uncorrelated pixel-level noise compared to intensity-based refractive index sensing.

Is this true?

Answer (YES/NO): NO